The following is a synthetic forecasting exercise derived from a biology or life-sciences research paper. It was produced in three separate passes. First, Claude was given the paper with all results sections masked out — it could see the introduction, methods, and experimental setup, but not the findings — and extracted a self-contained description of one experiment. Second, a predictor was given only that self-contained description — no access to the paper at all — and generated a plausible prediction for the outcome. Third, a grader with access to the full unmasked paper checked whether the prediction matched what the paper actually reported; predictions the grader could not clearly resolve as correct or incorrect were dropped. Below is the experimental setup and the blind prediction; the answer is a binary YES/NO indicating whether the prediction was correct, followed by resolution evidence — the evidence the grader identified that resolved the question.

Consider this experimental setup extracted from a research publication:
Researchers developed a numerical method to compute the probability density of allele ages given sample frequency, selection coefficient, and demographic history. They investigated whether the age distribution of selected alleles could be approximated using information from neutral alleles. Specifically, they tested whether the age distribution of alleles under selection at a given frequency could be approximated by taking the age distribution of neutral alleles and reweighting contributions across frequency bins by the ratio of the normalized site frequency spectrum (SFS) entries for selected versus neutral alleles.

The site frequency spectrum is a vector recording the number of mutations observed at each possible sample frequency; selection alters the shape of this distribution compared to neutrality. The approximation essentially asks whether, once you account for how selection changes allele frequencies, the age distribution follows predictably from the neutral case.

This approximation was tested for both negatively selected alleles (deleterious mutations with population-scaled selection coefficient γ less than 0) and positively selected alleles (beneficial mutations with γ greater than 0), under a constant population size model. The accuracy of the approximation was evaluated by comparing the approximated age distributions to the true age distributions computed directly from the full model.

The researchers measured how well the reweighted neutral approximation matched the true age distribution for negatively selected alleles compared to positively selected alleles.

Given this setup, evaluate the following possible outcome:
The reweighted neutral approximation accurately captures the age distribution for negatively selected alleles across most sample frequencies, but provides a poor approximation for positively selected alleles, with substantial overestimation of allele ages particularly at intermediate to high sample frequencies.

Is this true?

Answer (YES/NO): YES